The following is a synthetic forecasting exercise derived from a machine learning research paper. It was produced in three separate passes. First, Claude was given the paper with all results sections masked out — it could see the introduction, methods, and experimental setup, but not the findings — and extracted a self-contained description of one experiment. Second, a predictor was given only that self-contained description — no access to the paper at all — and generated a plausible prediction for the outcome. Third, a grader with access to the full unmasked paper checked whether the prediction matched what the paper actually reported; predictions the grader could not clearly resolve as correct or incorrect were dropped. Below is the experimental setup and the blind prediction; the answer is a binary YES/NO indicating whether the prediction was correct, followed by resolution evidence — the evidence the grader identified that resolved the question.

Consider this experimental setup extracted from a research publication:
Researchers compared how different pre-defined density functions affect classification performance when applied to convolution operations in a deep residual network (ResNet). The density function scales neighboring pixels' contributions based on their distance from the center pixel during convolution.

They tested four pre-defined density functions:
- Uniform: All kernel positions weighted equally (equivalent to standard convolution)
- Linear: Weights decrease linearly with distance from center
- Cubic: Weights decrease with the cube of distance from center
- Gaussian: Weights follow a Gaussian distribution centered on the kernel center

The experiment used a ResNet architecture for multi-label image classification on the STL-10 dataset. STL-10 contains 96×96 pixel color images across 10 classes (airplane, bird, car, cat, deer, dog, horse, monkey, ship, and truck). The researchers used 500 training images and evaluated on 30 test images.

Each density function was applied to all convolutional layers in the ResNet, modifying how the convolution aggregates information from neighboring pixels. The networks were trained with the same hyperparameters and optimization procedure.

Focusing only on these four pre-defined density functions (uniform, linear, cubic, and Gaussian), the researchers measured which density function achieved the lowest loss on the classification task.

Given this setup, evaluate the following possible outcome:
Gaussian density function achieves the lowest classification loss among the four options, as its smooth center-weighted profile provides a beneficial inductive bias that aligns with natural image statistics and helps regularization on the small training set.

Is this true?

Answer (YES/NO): NO